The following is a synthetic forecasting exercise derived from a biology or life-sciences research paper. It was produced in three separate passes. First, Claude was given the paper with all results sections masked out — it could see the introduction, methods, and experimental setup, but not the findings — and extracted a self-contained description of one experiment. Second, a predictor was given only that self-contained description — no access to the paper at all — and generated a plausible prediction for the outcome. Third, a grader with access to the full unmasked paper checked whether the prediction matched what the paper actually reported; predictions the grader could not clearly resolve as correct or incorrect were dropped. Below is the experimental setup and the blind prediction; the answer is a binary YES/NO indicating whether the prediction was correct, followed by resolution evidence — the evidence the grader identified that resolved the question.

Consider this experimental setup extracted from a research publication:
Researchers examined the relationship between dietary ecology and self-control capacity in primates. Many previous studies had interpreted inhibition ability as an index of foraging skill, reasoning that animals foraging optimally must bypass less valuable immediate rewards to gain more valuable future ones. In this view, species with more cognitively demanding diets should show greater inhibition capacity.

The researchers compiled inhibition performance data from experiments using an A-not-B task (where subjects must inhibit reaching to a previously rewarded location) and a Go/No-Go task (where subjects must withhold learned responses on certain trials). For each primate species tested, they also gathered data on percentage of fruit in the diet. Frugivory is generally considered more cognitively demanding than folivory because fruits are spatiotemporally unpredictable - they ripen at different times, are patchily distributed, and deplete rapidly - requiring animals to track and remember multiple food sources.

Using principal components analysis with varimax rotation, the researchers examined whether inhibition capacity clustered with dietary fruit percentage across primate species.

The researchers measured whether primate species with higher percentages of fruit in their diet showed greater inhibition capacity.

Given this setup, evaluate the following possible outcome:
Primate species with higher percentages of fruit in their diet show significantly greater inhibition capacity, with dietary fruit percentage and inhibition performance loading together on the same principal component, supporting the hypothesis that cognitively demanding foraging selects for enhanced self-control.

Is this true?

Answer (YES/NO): NO